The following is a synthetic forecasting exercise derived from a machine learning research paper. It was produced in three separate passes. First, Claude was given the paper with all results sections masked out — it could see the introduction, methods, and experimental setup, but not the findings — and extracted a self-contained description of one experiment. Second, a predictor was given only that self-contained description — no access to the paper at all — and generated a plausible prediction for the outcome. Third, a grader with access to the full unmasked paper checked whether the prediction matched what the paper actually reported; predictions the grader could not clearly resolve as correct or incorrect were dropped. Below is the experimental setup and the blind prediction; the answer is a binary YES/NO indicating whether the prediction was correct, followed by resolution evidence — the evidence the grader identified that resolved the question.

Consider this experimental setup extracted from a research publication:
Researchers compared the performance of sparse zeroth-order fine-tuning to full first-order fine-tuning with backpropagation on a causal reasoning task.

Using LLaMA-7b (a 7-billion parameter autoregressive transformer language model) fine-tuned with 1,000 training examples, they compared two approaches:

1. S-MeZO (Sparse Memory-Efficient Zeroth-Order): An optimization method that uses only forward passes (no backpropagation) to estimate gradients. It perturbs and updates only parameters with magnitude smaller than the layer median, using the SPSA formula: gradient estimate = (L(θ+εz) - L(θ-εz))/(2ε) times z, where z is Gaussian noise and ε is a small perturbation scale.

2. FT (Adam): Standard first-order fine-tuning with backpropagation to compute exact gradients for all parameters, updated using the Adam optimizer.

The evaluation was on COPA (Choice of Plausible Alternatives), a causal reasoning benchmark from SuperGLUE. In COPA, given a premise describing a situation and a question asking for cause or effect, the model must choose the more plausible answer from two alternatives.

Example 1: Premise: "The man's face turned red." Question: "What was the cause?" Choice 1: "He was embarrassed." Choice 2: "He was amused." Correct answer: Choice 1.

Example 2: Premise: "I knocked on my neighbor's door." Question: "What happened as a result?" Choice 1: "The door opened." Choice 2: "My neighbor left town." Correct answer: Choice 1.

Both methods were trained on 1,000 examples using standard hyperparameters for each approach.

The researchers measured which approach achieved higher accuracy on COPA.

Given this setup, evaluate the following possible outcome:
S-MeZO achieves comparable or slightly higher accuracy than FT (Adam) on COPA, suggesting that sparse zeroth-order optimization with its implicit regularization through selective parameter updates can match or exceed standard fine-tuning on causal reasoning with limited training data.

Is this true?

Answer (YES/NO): YES